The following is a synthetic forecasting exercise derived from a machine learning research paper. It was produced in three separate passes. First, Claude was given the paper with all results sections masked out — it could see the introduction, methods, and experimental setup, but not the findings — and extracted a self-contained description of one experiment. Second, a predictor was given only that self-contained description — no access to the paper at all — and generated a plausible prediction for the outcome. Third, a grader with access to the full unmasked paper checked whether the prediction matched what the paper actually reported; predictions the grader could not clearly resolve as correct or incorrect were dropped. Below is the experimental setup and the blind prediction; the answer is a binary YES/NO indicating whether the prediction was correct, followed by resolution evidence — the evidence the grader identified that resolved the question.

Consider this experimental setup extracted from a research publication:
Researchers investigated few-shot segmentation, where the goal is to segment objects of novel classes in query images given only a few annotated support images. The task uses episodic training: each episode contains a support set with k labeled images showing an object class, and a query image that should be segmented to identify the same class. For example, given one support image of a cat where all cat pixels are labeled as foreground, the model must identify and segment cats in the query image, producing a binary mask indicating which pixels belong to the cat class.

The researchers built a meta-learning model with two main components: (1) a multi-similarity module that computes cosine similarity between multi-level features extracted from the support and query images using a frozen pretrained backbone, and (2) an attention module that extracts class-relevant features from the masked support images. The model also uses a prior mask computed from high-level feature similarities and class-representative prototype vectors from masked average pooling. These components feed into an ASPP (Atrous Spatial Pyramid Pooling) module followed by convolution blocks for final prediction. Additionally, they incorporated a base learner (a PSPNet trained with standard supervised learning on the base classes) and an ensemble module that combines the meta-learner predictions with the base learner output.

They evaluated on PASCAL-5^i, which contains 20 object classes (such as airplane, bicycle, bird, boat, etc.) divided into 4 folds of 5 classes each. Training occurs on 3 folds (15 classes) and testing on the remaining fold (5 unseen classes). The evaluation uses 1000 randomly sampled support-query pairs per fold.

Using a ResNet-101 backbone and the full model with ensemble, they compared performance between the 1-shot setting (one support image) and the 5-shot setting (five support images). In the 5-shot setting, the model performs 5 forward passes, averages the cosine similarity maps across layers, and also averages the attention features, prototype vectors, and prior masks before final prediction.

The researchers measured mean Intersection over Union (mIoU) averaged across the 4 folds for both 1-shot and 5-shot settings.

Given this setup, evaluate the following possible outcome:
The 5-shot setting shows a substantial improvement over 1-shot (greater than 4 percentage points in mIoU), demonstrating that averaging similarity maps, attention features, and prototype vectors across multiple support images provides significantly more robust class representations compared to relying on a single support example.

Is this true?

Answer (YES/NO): YES